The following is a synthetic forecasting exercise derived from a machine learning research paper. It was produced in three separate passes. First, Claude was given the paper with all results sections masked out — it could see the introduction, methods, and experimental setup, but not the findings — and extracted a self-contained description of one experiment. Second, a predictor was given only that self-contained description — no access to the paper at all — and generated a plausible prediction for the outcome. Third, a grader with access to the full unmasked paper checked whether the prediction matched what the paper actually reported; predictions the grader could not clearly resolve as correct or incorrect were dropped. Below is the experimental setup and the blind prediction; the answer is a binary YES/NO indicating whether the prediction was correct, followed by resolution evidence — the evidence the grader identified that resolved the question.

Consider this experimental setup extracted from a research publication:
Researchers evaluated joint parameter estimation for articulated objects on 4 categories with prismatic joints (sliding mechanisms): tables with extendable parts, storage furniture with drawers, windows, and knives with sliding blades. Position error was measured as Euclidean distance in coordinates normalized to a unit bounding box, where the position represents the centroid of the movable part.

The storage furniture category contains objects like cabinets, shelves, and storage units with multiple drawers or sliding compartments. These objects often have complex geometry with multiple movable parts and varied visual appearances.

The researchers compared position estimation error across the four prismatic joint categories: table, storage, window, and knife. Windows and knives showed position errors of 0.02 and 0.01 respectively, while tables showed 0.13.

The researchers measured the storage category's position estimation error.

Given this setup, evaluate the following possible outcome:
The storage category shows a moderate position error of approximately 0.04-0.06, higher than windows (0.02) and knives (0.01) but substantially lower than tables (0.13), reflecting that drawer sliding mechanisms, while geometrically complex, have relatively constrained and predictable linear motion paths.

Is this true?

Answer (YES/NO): NO